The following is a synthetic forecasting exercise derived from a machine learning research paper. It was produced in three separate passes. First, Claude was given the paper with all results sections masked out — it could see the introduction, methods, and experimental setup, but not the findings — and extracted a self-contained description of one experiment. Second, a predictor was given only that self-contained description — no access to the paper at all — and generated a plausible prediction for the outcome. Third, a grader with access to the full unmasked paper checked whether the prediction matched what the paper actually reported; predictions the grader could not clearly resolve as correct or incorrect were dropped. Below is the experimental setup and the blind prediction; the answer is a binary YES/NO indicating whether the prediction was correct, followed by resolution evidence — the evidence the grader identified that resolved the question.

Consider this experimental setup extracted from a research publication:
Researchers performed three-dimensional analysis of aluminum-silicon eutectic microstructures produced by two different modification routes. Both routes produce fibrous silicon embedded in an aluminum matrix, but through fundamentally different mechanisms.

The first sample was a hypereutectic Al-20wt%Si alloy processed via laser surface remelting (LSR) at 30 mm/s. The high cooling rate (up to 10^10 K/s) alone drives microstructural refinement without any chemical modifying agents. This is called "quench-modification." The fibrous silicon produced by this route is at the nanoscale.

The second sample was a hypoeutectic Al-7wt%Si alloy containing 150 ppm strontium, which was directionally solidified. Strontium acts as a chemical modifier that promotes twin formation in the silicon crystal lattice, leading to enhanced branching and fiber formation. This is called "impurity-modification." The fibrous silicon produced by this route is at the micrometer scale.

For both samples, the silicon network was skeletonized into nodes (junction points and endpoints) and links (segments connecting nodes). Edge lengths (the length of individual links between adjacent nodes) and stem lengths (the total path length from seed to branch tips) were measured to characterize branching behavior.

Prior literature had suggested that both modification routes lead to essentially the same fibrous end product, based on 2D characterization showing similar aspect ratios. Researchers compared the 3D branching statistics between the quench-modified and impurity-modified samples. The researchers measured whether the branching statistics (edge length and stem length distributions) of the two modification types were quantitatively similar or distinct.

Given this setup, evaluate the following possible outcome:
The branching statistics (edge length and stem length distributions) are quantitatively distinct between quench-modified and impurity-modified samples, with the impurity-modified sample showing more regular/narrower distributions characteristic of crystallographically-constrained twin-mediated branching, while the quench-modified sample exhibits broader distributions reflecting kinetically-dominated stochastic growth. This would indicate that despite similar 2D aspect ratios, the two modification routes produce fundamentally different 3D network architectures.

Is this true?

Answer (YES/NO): YES